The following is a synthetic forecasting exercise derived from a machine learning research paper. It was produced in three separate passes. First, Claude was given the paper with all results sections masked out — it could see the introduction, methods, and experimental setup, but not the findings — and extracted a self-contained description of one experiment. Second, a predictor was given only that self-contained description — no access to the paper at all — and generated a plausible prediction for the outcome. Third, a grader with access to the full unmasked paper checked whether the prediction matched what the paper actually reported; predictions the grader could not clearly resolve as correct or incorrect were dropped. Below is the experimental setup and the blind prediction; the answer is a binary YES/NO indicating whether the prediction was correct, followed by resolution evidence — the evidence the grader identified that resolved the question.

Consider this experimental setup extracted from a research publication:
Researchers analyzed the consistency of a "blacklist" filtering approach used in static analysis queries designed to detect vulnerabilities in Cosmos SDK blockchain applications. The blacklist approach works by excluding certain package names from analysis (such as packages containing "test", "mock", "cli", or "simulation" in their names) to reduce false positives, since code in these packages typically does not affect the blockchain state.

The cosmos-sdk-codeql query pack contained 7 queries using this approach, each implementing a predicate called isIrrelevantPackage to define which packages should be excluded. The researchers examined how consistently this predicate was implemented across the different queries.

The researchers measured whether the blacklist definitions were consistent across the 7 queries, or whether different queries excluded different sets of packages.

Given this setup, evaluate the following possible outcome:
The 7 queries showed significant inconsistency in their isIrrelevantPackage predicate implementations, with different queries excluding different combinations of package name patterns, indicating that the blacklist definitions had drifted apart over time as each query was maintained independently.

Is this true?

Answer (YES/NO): YES